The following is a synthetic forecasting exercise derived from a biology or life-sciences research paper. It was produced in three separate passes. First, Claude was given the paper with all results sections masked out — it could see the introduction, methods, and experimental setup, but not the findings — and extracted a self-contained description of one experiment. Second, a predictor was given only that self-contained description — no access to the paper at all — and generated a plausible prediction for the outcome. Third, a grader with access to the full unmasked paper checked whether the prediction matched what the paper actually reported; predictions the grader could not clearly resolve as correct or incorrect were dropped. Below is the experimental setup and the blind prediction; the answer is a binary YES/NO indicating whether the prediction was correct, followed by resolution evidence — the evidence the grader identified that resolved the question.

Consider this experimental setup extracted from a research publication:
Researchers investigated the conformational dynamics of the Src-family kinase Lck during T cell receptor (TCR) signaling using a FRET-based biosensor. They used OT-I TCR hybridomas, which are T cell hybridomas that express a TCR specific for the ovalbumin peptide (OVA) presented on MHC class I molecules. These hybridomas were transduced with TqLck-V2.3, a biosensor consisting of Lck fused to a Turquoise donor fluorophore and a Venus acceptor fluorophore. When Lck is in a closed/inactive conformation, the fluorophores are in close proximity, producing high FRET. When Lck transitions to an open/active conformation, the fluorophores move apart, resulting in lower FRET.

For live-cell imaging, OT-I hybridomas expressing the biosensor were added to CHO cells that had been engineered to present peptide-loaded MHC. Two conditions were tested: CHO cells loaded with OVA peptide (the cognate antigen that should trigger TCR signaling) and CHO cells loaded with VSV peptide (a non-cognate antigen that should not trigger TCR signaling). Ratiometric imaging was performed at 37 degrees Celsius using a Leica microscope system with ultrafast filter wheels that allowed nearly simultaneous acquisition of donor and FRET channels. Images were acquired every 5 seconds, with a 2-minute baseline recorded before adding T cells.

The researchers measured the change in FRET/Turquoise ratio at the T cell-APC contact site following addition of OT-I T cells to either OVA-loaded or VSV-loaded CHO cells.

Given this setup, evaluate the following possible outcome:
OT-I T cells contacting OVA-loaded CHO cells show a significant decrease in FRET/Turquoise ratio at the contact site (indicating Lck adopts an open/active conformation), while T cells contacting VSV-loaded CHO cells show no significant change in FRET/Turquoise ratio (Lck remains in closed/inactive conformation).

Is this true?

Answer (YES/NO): YES